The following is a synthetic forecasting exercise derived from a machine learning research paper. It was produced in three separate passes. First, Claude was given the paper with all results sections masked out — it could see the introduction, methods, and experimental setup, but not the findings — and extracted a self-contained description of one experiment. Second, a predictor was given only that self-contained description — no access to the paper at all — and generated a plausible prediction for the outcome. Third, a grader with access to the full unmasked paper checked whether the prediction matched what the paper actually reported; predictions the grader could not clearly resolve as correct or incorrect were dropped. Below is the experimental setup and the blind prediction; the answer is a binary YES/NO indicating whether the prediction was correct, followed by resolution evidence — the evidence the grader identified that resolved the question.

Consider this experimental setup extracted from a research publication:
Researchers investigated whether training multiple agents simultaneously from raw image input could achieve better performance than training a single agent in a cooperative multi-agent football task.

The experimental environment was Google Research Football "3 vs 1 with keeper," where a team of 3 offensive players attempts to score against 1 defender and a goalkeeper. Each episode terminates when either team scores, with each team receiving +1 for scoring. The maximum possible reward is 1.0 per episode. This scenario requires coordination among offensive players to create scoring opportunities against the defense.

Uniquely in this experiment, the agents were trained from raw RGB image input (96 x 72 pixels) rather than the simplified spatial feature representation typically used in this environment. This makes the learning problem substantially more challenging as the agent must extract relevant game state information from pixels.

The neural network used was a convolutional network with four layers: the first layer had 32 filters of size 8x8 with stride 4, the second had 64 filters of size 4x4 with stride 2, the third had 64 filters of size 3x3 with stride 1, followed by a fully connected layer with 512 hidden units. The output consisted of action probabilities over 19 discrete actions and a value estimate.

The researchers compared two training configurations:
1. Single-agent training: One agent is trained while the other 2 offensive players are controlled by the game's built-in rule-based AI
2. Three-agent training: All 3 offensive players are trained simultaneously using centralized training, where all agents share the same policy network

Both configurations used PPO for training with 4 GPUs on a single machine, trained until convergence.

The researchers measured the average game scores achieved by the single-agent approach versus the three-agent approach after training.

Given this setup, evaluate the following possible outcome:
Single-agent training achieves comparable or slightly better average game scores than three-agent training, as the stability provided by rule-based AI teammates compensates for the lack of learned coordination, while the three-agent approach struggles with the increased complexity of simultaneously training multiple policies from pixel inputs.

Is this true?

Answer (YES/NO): NO